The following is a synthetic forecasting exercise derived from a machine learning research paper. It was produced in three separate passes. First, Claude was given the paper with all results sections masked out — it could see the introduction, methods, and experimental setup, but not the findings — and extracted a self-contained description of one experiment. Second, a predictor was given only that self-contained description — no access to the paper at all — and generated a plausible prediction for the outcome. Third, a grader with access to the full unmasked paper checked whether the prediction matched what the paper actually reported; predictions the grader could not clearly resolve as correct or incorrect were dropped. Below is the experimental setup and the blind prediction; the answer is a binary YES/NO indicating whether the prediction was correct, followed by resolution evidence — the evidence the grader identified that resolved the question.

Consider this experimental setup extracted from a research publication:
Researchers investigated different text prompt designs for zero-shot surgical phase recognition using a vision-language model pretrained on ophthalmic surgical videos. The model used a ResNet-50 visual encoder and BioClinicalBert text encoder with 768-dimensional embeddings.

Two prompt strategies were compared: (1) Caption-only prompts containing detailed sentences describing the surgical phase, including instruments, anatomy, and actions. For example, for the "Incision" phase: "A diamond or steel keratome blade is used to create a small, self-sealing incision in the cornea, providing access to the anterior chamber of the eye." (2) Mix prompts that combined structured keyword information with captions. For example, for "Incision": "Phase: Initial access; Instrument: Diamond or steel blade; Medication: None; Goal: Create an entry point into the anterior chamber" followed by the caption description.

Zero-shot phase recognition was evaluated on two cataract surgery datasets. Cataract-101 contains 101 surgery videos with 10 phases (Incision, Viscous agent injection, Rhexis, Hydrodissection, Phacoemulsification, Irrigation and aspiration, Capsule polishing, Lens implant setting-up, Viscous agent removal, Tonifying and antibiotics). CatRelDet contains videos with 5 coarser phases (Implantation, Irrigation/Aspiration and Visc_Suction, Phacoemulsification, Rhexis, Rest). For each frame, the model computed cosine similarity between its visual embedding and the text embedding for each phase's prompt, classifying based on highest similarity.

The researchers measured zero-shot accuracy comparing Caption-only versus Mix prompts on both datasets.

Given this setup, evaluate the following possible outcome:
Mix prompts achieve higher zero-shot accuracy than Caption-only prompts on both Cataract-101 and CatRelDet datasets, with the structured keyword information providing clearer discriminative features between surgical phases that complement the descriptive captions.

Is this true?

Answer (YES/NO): NO